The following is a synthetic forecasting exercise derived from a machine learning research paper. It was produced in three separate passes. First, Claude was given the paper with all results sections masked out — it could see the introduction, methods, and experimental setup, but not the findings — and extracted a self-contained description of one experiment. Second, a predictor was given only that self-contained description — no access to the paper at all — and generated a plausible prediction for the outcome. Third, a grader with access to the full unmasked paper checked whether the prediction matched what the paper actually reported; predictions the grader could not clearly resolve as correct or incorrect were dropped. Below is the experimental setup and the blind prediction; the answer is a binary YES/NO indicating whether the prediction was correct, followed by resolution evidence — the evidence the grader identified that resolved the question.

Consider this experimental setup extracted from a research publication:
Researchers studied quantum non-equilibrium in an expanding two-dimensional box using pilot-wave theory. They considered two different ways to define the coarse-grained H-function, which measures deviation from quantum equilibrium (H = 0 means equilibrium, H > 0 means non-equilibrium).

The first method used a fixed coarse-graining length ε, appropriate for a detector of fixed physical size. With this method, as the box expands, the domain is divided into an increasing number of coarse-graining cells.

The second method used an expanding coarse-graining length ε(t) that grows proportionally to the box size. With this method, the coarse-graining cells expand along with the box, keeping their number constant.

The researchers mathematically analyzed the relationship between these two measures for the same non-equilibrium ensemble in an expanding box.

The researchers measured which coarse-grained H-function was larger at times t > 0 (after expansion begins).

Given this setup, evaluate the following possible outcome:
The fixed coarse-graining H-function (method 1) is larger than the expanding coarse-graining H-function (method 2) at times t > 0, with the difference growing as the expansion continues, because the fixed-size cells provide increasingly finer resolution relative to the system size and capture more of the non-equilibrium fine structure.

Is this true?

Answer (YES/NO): YES